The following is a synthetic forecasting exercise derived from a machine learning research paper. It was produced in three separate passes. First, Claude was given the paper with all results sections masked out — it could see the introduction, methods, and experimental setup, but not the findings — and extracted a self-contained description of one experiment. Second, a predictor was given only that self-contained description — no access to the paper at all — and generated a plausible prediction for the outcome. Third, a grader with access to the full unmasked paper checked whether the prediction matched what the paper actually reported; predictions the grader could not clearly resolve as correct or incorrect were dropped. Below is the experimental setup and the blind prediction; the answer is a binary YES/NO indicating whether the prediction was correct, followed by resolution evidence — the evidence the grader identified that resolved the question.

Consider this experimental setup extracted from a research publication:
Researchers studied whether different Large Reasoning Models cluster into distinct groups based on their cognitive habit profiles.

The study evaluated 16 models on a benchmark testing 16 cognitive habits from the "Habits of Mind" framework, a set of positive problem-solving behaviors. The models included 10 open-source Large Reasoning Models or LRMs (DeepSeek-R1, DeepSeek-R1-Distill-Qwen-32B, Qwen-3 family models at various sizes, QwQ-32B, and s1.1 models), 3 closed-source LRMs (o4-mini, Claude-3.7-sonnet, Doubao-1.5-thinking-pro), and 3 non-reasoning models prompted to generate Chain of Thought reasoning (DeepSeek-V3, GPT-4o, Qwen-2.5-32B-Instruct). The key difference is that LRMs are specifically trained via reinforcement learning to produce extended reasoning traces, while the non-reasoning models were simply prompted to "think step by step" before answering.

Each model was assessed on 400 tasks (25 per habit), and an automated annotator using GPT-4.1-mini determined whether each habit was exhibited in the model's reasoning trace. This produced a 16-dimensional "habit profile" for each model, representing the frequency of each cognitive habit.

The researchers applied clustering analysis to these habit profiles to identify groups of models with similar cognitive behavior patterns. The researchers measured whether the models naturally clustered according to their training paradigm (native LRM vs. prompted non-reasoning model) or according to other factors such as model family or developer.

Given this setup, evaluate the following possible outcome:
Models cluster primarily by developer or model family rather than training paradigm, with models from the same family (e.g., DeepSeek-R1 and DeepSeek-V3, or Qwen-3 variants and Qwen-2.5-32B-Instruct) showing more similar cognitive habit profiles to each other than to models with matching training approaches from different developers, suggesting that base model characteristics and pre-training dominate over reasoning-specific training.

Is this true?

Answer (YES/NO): NO